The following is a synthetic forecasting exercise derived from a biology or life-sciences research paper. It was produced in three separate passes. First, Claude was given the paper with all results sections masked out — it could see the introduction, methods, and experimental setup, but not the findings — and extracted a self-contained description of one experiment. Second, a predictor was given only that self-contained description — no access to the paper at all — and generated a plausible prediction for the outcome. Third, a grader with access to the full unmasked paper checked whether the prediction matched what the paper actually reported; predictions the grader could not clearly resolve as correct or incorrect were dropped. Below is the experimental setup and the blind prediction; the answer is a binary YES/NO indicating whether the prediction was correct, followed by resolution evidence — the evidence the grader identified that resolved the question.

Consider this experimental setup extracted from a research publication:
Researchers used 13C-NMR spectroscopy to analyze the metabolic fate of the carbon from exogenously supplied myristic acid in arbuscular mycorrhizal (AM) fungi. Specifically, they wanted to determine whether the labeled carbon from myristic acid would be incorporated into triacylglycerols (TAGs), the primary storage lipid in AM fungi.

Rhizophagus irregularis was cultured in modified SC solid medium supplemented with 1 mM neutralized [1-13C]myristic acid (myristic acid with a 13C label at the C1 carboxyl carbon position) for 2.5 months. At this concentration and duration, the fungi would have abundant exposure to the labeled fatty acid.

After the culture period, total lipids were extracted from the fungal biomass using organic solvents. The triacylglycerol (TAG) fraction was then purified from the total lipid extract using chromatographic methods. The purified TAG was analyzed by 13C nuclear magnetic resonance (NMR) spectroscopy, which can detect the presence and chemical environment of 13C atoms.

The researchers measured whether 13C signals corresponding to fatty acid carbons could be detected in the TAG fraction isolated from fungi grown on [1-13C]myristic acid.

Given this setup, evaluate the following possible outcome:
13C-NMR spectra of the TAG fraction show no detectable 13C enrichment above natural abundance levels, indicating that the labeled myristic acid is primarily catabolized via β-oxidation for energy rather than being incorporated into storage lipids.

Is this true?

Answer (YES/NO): NO